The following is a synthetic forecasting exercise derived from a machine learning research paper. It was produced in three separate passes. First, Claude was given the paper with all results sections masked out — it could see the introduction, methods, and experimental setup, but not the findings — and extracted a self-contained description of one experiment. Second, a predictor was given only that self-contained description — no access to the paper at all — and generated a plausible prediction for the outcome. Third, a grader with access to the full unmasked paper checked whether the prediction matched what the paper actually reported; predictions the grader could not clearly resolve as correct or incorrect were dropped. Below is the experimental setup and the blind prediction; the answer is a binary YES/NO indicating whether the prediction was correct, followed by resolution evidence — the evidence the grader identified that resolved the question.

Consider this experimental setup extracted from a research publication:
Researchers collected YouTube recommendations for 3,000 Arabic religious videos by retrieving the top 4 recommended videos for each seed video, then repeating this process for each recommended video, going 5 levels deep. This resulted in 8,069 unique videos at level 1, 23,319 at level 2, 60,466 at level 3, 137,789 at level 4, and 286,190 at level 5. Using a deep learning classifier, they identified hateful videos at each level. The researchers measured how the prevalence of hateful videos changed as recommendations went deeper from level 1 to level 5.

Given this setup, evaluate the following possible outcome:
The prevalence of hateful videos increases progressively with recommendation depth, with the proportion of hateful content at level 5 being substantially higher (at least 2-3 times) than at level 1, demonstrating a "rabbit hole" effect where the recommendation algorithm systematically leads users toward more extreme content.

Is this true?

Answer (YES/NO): NO